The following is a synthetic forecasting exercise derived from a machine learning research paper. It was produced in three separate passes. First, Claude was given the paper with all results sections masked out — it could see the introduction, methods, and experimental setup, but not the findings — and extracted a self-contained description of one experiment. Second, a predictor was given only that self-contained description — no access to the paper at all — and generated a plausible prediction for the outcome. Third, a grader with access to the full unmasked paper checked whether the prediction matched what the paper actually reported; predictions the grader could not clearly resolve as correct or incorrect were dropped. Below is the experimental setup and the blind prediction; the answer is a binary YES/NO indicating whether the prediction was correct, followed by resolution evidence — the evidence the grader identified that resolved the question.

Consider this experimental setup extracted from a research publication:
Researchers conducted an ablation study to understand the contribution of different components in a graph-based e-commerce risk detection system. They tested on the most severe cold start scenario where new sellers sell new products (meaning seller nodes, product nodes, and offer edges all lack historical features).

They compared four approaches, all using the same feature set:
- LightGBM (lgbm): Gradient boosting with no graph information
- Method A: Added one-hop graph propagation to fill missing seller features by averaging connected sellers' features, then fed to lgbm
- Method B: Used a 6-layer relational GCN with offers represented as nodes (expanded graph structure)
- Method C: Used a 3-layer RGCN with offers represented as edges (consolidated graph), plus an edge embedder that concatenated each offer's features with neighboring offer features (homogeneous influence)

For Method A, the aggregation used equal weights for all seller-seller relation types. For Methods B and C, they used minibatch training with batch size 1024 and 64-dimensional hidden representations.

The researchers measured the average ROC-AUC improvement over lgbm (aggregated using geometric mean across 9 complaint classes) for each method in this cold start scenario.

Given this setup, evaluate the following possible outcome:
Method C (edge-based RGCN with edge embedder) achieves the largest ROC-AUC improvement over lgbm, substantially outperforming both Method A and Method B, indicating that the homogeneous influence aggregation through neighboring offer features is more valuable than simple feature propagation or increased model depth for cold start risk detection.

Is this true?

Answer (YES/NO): YES